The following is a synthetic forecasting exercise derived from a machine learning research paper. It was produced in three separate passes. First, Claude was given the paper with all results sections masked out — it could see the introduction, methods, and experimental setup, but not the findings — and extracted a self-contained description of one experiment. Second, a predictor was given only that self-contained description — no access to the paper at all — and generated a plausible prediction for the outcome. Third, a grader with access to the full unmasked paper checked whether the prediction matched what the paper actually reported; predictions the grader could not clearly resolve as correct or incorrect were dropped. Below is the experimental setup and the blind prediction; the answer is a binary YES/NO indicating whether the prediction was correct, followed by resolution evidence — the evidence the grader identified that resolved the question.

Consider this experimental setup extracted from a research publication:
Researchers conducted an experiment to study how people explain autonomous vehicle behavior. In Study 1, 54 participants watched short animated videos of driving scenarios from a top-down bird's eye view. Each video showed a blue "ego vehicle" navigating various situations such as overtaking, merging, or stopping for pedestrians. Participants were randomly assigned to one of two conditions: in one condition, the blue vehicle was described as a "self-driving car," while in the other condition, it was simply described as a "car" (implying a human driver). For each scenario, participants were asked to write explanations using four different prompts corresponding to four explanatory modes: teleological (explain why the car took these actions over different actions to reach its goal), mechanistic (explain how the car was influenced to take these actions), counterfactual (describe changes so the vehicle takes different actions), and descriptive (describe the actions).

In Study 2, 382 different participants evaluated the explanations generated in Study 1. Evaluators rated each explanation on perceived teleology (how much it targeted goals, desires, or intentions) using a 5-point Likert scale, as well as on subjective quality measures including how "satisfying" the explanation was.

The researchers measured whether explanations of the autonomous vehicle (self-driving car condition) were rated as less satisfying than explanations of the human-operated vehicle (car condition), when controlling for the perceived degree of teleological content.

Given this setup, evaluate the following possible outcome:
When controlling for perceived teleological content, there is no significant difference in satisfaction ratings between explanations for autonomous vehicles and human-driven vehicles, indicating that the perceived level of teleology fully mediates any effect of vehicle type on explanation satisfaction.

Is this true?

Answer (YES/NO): YES